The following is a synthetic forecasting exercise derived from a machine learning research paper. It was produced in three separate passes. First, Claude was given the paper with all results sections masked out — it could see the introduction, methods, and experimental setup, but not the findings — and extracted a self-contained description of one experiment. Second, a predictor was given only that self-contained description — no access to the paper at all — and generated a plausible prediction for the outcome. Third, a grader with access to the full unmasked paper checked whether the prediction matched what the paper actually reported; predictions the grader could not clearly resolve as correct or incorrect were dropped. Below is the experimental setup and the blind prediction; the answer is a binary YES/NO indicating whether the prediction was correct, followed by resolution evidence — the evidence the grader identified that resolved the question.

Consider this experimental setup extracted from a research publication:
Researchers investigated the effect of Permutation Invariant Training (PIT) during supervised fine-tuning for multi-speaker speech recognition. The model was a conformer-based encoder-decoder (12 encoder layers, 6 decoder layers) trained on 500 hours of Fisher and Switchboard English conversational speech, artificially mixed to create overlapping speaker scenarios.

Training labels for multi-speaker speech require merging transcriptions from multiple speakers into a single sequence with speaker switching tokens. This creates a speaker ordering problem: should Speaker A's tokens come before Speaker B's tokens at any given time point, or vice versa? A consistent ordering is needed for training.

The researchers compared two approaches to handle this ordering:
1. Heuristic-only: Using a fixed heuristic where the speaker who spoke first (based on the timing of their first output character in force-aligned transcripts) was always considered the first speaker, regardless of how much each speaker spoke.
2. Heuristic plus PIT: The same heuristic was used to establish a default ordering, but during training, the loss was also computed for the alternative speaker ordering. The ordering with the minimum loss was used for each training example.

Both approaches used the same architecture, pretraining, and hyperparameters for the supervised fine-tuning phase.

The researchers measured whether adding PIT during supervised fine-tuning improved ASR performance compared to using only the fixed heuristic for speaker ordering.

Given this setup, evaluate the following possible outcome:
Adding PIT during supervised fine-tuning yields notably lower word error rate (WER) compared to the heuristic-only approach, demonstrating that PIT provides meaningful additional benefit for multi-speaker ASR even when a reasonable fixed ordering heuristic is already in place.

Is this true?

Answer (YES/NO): YES